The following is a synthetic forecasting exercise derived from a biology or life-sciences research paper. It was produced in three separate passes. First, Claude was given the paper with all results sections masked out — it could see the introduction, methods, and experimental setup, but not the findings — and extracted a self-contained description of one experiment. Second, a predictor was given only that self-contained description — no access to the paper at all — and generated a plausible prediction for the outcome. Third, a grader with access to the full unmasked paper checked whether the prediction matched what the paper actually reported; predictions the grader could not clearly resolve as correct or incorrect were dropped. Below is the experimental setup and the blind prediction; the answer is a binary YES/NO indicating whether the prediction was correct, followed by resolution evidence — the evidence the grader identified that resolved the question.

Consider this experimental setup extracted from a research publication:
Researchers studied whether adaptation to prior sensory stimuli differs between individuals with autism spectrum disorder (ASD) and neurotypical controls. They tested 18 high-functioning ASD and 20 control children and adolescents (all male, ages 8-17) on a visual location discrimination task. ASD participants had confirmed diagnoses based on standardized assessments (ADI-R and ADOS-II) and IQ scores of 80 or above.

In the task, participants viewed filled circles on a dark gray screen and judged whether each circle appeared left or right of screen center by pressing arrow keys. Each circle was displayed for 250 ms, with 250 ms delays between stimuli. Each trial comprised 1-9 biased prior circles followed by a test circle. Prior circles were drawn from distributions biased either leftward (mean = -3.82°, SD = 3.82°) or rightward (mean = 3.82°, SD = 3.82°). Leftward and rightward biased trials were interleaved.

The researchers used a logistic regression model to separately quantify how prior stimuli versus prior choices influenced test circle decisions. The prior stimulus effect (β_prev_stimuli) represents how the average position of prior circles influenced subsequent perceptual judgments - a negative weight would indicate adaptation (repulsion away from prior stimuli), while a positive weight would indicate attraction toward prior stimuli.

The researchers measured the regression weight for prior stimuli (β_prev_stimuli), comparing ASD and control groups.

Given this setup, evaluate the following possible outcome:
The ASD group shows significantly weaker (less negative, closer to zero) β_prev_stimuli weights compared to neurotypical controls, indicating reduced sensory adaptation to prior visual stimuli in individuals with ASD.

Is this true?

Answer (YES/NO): NO